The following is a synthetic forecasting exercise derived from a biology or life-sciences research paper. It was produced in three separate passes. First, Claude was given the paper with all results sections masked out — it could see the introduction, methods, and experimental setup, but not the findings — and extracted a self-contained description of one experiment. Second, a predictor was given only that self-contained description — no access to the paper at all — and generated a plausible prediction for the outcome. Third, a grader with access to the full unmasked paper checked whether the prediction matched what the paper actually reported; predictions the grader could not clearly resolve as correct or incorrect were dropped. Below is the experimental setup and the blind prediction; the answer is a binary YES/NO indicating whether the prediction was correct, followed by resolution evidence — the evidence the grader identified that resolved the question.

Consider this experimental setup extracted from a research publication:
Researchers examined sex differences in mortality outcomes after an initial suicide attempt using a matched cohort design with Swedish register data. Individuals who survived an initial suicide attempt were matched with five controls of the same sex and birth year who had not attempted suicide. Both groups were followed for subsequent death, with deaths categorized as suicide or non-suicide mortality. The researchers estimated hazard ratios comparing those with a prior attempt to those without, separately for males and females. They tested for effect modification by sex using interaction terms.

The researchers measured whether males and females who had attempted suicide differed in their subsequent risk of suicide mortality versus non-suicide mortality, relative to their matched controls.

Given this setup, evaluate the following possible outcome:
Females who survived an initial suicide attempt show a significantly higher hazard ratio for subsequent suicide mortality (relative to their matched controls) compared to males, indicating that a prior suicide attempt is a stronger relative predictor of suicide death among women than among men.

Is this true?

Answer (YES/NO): NO